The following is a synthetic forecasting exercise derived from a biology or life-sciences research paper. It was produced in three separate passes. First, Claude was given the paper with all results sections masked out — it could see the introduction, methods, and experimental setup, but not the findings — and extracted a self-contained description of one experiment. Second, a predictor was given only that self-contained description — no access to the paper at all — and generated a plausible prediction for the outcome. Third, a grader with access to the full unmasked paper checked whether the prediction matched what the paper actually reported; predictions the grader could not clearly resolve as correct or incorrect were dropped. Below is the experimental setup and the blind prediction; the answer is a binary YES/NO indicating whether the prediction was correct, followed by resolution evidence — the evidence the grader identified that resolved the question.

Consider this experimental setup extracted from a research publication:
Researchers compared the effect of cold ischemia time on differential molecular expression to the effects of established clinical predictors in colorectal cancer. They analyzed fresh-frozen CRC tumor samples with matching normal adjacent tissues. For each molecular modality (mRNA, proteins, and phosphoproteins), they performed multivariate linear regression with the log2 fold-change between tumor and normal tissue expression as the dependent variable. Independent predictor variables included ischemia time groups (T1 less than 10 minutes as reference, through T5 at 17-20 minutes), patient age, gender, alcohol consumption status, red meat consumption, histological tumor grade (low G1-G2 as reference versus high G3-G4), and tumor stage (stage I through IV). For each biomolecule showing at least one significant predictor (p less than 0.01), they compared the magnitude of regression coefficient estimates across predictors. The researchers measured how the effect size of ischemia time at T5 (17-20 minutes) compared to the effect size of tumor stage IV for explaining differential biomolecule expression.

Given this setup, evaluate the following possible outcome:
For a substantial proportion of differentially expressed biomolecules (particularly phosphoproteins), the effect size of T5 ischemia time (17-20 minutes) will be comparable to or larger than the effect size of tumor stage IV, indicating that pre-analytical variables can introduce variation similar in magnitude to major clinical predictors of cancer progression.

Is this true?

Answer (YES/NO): YES